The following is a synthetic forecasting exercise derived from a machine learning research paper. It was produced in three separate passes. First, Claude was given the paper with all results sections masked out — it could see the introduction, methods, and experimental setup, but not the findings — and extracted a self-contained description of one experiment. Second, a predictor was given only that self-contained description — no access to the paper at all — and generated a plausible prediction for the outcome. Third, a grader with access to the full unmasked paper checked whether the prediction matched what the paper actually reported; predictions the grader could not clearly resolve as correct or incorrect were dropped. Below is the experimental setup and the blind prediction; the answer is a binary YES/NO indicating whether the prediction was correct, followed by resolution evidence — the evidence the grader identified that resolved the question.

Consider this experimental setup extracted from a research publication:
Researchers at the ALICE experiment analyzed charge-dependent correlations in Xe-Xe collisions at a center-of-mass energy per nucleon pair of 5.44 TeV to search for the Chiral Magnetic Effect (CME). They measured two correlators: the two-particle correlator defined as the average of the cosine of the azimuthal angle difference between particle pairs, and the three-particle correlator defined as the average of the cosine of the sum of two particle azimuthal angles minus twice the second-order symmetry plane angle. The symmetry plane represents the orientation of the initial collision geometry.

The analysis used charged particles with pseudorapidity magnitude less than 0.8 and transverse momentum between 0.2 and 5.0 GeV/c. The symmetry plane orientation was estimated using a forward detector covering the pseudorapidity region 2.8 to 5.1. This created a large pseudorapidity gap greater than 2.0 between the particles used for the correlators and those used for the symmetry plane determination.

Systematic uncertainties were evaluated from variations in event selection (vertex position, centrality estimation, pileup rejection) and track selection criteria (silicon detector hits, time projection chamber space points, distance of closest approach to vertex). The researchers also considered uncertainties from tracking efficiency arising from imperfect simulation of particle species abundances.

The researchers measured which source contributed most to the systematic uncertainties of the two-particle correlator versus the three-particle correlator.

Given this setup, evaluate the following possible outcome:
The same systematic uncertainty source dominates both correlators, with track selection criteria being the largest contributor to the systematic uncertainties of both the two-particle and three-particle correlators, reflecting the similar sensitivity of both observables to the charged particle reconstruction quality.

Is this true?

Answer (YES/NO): NO